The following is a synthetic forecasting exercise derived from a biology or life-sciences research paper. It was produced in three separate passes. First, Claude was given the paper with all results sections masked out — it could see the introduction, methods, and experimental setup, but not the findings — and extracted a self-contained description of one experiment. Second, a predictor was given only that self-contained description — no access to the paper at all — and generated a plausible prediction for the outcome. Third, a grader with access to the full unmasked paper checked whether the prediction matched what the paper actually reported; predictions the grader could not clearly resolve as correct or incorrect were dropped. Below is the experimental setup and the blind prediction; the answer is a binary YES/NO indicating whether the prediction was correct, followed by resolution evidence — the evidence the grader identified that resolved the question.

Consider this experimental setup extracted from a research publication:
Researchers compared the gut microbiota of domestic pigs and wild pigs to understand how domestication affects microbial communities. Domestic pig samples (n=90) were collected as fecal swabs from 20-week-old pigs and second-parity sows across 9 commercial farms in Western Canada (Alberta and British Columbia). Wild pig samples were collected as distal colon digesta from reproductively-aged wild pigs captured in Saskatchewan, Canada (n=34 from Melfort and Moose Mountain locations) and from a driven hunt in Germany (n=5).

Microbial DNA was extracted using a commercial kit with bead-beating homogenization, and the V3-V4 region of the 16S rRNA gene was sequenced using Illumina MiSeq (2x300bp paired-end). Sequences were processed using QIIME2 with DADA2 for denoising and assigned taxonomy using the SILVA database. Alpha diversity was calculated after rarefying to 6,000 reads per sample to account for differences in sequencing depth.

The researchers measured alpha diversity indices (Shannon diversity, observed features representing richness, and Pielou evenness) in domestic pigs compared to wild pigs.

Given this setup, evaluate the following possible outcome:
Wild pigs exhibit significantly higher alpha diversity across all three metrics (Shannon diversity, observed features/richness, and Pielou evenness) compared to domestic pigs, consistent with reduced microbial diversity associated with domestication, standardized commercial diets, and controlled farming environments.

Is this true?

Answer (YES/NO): NO